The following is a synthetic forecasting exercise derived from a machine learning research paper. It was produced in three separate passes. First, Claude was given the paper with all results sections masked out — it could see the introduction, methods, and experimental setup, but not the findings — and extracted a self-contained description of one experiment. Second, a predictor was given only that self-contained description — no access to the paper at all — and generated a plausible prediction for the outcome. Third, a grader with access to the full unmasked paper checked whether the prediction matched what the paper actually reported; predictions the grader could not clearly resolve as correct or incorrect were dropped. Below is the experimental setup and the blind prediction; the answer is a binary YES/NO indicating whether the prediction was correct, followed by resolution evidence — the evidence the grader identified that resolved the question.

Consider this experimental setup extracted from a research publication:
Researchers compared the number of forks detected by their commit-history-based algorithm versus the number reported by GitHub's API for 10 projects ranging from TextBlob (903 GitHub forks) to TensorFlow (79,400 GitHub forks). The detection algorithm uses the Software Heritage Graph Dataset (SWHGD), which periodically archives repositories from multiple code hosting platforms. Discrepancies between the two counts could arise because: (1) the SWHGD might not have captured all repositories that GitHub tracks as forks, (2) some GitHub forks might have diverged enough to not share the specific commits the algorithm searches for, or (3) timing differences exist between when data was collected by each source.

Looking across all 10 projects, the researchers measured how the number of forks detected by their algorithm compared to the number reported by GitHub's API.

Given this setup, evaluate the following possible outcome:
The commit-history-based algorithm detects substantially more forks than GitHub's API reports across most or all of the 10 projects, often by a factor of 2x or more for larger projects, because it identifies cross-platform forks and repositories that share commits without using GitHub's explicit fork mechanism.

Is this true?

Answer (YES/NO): NO